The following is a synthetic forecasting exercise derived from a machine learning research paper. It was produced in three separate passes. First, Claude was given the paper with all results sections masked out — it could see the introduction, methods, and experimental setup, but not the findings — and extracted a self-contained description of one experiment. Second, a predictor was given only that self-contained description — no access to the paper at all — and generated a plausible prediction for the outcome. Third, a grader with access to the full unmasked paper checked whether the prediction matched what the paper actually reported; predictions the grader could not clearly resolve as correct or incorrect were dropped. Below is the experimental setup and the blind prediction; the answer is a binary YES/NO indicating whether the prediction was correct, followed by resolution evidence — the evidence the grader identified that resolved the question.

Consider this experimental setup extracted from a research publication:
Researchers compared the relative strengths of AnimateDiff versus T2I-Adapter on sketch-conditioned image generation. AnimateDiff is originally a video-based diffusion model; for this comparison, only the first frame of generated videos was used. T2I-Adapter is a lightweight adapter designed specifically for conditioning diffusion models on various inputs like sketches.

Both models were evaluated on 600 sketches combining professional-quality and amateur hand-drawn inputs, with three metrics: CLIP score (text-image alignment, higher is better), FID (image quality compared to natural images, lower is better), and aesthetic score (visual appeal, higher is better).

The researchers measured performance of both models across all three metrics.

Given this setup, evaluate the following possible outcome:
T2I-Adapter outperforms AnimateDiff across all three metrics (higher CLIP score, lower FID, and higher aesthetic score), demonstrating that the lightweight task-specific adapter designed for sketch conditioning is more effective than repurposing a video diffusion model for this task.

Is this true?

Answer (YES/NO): YES